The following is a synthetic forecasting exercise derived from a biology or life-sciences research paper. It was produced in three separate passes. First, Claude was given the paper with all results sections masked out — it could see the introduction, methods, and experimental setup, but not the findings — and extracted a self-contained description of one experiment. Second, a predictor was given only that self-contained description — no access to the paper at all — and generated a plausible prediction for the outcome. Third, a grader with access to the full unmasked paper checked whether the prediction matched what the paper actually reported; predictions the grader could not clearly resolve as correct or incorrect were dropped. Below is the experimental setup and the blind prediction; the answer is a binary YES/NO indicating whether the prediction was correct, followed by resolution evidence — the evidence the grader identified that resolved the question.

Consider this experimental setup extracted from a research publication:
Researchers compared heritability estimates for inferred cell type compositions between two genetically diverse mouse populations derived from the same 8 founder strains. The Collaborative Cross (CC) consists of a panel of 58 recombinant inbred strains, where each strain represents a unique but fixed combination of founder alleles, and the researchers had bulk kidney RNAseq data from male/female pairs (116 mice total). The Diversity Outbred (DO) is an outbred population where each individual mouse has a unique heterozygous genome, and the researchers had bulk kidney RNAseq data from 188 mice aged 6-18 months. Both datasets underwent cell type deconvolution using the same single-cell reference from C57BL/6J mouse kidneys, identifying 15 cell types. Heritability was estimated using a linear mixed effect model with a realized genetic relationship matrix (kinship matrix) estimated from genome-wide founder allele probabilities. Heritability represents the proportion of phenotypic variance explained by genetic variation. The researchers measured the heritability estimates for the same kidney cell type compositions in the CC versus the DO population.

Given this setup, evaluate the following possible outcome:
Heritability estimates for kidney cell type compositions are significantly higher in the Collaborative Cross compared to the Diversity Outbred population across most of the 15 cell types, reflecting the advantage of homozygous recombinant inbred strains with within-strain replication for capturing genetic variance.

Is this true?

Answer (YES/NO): NO